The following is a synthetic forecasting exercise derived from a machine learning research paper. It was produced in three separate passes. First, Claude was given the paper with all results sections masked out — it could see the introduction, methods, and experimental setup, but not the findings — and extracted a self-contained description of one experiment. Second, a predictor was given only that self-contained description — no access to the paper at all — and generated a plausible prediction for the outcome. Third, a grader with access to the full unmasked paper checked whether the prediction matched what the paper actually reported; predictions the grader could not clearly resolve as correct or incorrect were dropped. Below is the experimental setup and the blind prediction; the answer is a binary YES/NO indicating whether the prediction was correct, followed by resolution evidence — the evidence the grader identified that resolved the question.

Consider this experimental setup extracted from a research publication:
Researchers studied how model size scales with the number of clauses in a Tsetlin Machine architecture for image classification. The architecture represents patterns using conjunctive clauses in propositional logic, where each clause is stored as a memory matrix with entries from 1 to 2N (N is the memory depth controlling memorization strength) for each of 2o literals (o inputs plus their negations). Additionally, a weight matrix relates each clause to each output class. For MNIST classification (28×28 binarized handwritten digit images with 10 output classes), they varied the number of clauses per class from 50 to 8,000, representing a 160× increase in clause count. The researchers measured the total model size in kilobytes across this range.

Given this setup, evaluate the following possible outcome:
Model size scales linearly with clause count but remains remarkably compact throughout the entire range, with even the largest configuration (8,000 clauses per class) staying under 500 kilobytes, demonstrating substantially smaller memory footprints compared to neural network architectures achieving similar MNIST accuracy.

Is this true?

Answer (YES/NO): NO